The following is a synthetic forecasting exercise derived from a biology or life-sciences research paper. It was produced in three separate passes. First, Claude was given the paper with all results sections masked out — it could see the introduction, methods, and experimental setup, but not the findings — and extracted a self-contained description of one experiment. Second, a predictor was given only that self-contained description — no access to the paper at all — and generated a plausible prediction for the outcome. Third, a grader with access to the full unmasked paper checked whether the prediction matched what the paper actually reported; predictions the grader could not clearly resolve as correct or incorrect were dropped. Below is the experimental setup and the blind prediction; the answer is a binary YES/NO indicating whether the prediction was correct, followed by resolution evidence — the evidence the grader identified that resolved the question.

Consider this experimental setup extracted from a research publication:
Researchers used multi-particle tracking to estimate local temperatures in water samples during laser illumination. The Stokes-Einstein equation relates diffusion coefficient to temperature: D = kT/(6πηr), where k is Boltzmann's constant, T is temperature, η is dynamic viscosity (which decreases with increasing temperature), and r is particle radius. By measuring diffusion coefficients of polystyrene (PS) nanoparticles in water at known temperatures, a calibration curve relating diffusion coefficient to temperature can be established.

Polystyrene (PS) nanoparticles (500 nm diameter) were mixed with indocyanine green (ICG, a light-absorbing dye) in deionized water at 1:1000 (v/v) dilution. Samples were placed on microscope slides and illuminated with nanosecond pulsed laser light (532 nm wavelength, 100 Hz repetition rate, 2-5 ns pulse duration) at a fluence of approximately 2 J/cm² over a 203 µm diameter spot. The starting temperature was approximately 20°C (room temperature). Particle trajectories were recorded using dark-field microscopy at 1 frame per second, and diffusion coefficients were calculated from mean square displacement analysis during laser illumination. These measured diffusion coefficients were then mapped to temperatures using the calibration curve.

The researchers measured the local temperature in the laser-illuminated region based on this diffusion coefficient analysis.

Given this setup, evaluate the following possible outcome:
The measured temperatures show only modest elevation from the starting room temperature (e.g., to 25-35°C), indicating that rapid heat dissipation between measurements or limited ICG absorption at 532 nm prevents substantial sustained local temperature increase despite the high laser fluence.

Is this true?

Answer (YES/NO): NO